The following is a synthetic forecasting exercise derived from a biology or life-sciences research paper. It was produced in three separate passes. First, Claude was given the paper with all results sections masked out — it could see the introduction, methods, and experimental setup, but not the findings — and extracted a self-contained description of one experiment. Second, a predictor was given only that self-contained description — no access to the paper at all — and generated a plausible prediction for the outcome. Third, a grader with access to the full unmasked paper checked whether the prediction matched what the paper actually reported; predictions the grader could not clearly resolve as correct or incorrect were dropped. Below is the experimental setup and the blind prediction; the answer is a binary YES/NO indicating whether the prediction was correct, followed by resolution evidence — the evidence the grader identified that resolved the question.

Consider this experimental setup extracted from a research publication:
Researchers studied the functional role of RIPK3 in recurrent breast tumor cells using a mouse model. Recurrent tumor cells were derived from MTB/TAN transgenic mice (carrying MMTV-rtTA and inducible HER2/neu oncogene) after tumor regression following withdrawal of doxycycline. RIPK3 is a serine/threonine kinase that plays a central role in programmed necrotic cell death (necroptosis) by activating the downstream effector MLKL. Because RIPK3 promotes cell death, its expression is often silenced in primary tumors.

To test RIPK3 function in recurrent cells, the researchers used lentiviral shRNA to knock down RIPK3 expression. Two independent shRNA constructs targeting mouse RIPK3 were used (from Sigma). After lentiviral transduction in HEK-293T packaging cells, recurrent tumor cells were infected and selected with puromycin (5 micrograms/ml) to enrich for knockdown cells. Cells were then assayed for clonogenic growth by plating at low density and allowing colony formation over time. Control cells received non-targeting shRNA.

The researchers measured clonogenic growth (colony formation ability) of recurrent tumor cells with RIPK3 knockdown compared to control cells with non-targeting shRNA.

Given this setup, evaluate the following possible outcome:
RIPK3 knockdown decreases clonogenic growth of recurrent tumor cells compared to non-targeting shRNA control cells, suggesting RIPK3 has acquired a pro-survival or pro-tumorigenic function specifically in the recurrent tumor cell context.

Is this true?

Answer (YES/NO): YES